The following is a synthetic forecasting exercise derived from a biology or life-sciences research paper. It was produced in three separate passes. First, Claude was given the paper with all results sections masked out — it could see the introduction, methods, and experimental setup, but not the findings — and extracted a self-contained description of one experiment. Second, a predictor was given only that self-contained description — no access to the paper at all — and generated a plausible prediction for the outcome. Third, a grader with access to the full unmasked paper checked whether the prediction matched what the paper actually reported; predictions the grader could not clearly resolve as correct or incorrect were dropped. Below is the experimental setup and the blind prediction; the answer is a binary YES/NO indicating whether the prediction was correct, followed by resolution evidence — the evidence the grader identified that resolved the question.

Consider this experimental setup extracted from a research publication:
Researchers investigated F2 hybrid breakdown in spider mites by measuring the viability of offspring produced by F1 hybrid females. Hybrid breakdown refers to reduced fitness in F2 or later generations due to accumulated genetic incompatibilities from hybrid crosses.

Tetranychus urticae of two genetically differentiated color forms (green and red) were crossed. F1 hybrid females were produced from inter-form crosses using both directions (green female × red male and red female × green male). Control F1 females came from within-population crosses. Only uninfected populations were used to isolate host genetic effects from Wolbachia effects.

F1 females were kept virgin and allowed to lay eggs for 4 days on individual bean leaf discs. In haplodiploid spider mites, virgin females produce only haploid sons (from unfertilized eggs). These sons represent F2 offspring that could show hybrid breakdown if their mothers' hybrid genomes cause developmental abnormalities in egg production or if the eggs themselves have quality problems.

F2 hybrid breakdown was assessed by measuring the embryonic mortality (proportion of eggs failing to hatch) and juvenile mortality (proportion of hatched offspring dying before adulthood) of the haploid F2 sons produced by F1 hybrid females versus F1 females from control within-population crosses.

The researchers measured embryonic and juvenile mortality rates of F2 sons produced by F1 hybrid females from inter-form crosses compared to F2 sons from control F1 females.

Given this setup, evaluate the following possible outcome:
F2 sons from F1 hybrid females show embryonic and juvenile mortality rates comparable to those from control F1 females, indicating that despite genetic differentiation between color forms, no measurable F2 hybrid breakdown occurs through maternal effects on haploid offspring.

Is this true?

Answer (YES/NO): NO